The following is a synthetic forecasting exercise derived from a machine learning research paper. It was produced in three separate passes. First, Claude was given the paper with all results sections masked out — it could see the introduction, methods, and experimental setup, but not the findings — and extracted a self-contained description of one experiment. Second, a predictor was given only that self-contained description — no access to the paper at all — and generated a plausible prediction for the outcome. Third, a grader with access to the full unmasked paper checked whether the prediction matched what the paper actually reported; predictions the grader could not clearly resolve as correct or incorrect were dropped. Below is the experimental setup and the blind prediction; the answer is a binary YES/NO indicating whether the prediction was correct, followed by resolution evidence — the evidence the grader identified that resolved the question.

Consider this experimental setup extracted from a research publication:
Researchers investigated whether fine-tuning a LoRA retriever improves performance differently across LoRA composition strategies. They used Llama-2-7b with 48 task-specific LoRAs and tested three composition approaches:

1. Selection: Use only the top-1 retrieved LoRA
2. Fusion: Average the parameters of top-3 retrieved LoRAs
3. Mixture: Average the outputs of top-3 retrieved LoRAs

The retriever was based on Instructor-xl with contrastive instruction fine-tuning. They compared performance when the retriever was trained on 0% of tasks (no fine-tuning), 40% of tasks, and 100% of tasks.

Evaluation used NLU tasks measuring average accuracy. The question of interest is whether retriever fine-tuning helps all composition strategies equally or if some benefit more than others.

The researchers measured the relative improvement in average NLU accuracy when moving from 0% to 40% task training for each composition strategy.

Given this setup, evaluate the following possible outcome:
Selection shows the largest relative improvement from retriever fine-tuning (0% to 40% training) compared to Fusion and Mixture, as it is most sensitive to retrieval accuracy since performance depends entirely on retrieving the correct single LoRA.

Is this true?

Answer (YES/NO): YES